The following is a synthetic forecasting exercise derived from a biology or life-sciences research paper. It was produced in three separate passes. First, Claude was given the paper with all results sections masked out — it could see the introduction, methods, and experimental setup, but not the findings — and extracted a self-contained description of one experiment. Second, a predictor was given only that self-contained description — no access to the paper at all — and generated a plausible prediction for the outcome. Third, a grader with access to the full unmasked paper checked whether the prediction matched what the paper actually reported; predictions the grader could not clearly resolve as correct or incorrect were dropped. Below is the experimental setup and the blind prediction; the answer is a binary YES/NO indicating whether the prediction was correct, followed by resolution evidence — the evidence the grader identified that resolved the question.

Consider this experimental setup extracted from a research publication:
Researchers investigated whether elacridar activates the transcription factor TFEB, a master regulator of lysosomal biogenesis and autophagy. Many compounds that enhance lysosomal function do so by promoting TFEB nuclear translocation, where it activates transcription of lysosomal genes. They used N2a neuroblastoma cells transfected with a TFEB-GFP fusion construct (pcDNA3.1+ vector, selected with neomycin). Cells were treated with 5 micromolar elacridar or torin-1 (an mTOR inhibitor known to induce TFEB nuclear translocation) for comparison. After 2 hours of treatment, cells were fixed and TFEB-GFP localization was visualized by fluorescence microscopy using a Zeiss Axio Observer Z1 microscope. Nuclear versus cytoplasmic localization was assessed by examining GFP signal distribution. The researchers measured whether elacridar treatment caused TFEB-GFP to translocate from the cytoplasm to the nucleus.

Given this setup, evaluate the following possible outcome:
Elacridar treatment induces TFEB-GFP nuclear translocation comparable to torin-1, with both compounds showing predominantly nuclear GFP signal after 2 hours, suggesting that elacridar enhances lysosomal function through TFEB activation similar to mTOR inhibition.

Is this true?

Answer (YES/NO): NO